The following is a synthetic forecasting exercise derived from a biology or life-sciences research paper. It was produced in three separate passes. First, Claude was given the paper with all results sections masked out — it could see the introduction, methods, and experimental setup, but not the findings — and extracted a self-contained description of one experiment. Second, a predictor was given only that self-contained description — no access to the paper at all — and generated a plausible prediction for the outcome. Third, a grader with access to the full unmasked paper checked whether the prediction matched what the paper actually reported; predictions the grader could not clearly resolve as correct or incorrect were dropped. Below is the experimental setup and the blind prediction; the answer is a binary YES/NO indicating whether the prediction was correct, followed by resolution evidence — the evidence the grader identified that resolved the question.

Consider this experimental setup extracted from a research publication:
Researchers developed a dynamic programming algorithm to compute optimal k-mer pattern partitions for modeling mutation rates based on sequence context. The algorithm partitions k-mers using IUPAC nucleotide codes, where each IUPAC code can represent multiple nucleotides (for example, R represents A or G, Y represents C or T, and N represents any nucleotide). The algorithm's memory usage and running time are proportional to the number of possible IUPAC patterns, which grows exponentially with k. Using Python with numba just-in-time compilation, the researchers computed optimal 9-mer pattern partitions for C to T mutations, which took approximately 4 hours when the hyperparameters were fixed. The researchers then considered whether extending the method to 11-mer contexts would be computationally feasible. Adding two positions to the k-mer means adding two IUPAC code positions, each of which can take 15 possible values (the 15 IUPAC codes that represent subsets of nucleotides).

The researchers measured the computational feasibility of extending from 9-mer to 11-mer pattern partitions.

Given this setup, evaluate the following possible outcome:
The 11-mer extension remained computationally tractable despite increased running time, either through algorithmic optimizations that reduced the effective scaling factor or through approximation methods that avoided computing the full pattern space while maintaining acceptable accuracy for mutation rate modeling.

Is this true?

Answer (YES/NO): NO